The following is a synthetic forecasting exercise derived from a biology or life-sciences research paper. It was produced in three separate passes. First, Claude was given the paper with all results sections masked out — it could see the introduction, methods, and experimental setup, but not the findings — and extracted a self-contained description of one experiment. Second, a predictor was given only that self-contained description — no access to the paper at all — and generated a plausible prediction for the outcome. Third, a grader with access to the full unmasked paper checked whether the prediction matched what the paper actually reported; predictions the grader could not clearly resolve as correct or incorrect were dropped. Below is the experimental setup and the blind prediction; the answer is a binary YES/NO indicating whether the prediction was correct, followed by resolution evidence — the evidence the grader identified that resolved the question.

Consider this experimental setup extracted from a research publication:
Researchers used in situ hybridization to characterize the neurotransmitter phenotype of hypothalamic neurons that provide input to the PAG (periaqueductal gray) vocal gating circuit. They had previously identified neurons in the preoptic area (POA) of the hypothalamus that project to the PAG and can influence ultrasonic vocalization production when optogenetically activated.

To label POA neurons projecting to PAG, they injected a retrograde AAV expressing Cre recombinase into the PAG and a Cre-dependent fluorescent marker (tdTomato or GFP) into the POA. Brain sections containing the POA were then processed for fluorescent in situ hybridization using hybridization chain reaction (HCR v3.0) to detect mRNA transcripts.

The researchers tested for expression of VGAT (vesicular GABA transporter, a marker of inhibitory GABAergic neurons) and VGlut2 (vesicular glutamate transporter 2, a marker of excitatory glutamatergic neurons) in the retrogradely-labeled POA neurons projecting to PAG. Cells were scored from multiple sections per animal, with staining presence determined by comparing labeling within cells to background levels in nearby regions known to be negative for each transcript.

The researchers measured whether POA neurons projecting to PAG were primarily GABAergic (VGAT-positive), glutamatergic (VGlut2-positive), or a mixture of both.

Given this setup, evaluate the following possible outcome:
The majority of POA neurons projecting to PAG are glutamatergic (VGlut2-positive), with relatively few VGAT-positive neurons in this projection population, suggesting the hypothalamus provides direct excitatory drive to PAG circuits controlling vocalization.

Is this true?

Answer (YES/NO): NO